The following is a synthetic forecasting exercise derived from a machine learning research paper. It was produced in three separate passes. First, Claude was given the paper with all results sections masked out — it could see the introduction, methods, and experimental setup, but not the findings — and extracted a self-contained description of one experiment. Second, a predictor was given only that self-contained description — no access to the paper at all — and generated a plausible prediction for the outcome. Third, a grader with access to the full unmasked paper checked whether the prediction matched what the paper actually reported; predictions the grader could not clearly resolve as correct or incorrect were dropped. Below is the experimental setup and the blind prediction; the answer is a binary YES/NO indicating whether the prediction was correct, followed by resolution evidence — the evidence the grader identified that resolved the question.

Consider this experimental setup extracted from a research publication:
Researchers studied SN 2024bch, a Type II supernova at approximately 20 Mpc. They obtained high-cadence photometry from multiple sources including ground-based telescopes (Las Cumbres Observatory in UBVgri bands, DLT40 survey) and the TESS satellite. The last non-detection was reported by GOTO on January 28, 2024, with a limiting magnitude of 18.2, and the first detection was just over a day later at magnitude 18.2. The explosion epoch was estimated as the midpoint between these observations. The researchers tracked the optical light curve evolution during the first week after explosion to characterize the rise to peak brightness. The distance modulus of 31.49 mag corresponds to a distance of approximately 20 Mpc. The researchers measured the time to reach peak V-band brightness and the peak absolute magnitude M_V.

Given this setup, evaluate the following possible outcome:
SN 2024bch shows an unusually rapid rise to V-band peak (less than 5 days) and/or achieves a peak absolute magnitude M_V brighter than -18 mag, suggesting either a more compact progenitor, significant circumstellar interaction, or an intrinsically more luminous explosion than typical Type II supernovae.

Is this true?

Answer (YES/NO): NO